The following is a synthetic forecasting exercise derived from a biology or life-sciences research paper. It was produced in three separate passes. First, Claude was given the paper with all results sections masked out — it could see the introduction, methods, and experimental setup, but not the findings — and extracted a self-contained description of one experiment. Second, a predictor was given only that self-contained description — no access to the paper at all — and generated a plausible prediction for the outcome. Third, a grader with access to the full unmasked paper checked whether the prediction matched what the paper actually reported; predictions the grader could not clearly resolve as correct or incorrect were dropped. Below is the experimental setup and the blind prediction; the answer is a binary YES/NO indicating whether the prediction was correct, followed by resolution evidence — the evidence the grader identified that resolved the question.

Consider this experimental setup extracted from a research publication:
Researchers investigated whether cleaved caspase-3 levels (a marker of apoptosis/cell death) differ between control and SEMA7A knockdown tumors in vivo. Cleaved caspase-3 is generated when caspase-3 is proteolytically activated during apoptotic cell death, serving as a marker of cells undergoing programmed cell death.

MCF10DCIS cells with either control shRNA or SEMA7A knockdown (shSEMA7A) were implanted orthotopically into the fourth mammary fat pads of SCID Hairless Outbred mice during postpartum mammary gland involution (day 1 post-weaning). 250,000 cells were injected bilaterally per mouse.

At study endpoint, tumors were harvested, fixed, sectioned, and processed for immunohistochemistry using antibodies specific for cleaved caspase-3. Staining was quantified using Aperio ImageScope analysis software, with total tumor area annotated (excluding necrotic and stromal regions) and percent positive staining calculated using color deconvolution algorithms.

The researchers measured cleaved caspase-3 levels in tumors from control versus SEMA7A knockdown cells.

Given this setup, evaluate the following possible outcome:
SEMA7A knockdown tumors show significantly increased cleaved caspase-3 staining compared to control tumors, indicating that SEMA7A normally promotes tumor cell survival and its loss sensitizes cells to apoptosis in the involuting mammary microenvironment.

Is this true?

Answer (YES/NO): NO